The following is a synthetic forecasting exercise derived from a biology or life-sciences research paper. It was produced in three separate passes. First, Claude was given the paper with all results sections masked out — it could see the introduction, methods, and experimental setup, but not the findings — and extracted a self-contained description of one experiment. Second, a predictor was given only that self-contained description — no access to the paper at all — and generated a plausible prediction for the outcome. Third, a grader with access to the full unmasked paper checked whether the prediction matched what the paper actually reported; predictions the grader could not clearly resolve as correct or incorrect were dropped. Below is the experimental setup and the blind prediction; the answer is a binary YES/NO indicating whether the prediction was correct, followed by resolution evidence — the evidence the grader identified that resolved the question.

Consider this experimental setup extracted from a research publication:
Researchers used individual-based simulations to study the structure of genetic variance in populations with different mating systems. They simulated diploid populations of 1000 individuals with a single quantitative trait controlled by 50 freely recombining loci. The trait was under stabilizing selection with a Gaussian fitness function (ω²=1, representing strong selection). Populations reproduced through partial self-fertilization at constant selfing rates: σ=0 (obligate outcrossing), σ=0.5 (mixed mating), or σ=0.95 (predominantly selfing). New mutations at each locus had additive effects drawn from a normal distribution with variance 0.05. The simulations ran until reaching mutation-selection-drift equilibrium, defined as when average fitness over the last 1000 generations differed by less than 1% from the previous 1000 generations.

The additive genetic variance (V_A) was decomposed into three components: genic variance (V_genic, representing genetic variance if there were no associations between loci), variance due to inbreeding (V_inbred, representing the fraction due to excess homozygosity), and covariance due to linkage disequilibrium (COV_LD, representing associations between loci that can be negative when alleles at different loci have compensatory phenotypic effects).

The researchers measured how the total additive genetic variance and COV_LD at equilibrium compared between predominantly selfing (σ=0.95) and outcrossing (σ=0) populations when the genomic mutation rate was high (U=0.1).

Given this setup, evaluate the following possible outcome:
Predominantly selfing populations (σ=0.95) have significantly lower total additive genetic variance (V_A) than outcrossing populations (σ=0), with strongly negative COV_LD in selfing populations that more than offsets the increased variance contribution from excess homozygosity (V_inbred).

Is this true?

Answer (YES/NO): YES